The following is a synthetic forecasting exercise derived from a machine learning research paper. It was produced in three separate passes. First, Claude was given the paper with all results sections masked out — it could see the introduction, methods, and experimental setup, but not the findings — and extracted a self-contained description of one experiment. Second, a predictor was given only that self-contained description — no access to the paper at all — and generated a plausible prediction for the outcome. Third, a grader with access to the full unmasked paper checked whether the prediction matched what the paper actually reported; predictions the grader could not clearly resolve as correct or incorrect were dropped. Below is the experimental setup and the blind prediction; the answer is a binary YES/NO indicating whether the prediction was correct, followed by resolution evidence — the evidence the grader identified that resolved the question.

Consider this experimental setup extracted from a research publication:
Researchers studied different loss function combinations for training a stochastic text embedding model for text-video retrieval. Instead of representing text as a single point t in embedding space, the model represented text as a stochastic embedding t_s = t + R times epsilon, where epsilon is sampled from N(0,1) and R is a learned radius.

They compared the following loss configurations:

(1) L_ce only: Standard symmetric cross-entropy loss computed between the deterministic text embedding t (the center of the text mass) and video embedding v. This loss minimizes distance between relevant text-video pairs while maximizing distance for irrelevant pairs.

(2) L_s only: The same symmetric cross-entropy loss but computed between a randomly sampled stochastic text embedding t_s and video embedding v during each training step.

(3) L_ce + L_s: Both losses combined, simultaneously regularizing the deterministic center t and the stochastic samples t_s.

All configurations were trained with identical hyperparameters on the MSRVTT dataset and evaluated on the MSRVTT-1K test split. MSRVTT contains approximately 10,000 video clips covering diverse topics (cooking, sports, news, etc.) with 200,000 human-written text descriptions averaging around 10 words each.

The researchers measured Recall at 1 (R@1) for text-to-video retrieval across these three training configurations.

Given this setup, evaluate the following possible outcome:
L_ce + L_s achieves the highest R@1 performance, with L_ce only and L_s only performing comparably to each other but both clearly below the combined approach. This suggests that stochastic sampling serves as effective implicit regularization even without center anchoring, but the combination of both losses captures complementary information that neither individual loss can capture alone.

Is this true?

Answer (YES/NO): NO